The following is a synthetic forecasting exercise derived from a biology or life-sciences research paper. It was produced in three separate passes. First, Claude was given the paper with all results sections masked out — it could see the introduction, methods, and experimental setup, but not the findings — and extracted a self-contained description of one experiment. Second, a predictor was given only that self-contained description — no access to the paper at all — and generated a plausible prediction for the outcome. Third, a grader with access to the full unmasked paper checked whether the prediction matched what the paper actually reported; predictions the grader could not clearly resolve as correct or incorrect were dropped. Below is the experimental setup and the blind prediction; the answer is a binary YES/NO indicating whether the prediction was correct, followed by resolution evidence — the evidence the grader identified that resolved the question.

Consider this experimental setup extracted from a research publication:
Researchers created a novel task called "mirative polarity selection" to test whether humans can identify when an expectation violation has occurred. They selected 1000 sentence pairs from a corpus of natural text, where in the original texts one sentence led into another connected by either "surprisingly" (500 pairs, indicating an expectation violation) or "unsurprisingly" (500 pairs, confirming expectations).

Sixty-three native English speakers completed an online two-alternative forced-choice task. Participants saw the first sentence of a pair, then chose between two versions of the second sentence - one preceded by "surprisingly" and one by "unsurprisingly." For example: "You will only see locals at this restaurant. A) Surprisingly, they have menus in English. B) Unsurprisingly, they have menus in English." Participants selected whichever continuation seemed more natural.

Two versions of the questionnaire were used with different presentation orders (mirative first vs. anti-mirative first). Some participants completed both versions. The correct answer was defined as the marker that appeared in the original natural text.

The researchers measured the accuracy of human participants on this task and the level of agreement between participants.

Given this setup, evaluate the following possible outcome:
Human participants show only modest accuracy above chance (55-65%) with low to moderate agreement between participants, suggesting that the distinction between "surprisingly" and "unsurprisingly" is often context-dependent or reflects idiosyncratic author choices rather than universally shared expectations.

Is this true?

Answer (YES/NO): NO